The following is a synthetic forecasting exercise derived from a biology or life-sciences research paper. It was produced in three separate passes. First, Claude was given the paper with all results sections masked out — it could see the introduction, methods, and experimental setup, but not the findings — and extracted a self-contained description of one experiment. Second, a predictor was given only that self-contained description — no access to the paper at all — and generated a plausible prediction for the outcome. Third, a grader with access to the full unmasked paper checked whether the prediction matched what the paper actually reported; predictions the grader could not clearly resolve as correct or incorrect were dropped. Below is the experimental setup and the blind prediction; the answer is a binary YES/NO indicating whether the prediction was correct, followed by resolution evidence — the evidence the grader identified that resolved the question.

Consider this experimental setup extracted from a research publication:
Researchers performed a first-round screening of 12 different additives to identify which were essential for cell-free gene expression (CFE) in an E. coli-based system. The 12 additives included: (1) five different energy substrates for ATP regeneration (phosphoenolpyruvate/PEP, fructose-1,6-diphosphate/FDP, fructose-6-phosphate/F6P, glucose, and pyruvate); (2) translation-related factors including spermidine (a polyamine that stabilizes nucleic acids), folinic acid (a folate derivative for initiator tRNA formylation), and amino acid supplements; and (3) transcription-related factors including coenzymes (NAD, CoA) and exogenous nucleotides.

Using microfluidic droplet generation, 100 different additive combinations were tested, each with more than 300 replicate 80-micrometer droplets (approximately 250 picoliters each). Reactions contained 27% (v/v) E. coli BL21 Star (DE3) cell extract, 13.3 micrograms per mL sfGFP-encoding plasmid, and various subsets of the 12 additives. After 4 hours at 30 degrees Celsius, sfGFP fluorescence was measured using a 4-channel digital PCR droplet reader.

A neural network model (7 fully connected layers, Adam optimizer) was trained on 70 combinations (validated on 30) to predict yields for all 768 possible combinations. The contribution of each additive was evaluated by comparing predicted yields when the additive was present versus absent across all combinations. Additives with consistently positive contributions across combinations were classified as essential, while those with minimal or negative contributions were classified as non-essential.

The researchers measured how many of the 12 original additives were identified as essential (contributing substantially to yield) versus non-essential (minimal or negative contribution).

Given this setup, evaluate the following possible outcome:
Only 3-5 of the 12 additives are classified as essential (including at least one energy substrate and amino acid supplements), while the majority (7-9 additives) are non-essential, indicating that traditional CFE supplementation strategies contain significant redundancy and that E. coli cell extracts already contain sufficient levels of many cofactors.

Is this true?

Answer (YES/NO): NO